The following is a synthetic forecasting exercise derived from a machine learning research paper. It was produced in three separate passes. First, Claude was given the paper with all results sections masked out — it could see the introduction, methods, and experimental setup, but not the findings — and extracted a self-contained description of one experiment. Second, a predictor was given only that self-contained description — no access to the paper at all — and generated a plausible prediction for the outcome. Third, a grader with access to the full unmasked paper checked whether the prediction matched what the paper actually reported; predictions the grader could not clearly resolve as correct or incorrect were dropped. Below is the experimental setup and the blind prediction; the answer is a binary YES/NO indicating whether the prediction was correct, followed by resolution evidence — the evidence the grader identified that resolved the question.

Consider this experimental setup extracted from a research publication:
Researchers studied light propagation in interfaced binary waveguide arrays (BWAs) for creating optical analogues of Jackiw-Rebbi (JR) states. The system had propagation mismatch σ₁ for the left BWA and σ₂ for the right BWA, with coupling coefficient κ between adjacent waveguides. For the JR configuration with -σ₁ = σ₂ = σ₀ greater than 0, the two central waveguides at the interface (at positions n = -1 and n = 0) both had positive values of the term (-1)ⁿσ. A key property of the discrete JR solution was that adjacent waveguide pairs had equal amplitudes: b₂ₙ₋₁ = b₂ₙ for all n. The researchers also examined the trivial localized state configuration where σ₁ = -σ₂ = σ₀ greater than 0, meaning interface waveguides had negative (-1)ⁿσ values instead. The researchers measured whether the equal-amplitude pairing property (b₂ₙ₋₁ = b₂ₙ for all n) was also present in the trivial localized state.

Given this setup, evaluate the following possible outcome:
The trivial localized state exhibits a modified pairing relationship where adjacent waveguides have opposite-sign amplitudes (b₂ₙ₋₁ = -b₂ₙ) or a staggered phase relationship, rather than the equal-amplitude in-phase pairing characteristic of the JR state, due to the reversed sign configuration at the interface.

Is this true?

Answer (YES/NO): NO